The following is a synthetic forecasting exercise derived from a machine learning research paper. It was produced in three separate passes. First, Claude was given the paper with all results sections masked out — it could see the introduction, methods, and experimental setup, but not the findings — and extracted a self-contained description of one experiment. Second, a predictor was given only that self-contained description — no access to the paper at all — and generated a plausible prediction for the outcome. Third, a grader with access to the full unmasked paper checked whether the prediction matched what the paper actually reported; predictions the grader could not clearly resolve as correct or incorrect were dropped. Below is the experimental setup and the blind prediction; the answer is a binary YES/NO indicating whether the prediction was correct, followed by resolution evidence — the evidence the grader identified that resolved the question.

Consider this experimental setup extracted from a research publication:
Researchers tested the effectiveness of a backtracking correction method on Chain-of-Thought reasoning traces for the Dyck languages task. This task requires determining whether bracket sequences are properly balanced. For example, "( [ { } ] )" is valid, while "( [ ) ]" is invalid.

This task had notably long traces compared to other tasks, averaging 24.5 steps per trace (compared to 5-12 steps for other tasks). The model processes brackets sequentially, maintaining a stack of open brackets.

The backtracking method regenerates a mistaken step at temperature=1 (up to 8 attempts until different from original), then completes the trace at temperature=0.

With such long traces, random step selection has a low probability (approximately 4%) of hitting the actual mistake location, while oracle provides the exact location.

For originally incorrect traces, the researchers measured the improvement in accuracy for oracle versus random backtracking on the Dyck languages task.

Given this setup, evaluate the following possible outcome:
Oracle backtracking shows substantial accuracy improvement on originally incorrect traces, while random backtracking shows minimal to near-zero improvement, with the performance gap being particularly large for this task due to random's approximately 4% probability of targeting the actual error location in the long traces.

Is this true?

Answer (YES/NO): NO